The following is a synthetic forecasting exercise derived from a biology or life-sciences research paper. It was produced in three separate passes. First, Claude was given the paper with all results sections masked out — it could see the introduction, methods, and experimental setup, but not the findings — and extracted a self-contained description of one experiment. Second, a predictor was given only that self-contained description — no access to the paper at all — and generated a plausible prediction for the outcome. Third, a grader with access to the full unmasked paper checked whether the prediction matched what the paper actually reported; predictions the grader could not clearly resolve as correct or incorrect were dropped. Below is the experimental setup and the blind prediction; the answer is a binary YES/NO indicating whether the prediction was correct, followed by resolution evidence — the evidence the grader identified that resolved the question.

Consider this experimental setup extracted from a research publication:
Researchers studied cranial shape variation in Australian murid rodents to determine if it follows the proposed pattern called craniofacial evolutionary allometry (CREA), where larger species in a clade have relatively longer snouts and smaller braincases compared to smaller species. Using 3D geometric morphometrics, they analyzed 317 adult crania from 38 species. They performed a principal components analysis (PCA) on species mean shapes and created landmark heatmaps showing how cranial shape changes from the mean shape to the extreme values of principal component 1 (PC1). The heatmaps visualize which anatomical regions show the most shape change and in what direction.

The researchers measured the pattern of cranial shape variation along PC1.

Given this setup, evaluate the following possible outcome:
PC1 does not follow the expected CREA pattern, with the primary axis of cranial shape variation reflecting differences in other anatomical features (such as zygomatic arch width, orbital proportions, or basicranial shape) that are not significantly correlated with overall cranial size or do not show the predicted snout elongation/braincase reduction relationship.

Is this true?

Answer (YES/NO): NO